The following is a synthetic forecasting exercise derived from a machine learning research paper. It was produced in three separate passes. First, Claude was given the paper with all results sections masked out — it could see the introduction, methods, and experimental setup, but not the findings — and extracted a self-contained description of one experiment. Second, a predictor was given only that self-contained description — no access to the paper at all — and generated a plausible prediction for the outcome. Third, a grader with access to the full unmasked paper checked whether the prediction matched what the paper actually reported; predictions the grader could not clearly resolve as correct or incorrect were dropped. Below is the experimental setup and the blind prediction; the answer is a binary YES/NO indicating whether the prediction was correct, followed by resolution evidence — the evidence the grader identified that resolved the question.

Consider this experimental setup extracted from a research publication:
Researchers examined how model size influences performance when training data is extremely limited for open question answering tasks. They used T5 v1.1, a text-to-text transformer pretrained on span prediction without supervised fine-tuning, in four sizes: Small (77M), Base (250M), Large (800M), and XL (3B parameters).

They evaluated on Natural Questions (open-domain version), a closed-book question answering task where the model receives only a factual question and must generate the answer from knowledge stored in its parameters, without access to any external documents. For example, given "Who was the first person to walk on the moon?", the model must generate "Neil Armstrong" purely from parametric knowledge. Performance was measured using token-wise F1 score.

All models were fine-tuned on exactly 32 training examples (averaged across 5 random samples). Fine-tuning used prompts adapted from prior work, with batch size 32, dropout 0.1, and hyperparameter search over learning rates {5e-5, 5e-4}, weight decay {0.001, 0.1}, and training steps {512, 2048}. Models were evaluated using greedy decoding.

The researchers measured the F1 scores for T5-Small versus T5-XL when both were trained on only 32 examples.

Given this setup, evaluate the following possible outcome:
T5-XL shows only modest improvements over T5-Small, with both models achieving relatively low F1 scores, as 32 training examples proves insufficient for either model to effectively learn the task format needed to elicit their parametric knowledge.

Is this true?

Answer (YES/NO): NO